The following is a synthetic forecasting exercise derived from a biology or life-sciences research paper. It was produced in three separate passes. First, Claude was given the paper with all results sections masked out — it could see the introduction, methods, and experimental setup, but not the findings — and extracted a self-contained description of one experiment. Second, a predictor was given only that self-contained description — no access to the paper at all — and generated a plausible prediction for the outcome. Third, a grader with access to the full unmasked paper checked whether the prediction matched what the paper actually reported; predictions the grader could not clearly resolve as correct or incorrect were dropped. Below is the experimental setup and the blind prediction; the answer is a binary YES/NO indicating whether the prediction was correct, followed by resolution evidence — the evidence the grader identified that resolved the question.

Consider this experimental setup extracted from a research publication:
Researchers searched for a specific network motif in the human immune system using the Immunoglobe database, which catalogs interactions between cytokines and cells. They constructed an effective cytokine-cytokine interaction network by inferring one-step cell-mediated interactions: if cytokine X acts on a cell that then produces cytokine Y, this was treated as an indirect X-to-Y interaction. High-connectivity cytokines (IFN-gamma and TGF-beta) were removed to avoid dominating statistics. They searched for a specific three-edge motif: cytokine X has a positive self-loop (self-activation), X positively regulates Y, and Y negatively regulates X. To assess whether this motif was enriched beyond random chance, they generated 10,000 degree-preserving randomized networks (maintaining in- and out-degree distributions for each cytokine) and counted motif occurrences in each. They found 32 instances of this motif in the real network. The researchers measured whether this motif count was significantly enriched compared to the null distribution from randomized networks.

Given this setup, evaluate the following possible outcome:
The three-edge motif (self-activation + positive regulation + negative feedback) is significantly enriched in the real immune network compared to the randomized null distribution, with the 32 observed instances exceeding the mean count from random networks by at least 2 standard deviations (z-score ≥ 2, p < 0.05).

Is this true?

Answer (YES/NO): YES